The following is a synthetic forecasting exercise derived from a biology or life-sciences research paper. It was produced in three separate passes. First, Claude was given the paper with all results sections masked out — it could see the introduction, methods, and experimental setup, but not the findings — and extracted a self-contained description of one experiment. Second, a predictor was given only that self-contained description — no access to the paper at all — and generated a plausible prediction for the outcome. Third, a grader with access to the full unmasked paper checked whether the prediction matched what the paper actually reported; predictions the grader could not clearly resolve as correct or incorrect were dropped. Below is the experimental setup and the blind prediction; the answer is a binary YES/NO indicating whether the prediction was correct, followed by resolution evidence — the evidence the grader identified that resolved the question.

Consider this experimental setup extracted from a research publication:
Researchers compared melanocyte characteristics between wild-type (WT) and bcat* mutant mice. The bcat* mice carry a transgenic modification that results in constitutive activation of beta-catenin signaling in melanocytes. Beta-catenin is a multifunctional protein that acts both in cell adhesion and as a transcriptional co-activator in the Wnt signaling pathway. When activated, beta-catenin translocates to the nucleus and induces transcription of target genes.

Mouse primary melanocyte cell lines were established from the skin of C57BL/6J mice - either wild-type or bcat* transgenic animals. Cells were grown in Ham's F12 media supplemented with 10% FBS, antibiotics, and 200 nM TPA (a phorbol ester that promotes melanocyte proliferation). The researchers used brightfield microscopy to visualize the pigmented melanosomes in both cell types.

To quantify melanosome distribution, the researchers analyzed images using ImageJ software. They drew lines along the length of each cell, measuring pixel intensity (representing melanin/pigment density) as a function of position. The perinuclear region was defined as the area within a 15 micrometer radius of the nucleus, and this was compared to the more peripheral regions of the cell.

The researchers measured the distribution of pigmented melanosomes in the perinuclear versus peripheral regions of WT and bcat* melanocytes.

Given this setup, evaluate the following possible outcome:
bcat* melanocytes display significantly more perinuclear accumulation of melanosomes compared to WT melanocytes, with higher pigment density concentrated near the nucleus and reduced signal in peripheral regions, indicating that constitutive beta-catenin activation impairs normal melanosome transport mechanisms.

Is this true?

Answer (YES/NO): NO